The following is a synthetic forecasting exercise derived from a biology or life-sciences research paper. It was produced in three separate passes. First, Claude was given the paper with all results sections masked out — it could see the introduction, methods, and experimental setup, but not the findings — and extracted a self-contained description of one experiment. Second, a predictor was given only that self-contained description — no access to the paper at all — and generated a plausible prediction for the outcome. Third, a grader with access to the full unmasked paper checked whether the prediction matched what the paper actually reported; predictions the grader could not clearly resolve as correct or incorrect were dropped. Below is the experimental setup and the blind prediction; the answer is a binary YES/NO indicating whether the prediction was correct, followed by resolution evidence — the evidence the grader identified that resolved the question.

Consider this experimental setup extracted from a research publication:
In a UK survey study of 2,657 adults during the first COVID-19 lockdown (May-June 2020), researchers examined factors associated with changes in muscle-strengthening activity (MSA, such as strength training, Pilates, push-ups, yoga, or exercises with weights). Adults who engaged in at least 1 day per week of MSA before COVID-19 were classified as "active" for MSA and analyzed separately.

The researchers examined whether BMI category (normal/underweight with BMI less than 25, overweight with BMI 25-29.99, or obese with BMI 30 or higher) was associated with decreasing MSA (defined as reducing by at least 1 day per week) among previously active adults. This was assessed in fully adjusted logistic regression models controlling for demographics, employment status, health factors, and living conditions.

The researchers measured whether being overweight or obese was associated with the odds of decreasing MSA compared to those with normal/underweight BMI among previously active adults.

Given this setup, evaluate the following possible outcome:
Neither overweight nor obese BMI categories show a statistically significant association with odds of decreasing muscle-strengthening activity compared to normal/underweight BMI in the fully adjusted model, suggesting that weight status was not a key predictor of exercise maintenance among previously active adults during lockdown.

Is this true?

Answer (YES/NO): NO